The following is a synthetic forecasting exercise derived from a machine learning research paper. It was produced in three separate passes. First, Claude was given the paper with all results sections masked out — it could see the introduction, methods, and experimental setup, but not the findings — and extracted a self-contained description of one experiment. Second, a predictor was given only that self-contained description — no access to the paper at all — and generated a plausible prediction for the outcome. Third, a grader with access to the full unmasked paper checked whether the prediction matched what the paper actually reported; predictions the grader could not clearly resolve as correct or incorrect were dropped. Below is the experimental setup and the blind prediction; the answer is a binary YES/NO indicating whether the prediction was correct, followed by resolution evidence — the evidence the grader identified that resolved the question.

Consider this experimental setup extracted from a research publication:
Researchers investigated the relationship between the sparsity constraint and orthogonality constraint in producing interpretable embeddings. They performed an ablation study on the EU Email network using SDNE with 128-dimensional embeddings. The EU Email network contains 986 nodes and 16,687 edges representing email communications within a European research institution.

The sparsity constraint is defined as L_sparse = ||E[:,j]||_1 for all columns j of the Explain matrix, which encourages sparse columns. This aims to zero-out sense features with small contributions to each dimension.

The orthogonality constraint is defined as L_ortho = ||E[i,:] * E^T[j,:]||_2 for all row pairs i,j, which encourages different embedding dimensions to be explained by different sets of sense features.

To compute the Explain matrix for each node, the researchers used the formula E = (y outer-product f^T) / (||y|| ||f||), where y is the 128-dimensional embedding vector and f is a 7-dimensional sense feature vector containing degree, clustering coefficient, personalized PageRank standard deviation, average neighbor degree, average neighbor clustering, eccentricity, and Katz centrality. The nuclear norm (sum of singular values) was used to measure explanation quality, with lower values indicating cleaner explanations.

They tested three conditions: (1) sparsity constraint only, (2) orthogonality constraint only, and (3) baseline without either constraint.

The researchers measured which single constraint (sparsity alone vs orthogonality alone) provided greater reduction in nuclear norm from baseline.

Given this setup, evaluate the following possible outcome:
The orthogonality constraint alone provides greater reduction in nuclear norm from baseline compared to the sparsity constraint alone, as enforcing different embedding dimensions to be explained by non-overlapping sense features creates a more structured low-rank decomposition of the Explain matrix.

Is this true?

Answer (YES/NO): NO